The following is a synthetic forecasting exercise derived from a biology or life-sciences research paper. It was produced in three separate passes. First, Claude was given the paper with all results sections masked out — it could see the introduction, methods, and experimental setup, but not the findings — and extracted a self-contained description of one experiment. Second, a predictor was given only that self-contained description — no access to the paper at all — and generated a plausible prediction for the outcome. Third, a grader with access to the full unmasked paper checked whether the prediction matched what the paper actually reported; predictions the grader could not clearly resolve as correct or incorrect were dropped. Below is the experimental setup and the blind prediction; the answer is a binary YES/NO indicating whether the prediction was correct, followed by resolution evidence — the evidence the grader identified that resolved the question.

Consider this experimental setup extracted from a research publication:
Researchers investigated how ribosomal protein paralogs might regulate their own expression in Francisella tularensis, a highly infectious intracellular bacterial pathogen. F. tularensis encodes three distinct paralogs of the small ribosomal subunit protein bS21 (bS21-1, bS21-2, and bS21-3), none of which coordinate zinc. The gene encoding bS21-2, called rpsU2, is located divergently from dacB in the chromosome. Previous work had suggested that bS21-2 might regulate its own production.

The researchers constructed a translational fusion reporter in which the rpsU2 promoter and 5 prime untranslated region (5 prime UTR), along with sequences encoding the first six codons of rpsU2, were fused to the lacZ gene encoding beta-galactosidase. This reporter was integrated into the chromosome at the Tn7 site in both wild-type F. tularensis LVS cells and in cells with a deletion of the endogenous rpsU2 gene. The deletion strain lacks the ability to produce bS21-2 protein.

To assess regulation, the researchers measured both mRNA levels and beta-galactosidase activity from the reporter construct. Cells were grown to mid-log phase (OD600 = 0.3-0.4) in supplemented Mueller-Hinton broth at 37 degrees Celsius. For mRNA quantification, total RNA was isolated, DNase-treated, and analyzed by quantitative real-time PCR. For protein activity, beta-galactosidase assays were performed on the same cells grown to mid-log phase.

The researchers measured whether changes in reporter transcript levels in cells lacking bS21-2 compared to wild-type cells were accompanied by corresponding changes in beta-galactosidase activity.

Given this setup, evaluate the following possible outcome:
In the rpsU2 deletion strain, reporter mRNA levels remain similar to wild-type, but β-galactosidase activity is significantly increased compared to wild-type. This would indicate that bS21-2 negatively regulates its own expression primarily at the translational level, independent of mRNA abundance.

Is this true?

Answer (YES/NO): NO